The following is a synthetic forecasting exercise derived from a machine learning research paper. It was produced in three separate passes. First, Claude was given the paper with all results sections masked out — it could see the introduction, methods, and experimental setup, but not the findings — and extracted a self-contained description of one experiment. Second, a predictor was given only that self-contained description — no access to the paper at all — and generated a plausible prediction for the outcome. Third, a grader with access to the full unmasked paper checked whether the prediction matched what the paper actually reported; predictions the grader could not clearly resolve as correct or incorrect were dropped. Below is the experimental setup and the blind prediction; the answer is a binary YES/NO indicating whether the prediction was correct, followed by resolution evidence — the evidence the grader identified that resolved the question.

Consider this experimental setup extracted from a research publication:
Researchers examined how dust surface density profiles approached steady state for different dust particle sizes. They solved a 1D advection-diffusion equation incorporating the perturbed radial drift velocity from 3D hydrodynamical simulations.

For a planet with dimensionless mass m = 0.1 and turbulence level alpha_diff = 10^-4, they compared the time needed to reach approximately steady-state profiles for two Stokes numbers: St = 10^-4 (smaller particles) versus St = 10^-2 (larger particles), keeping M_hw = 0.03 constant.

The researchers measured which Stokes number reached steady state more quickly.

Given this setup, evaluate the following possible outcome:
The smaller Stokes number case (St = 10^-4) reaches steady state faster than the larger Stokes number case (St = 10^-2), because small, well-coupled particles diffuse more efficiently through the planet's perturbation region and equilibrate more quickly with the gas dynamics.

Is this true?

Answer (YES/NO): NO